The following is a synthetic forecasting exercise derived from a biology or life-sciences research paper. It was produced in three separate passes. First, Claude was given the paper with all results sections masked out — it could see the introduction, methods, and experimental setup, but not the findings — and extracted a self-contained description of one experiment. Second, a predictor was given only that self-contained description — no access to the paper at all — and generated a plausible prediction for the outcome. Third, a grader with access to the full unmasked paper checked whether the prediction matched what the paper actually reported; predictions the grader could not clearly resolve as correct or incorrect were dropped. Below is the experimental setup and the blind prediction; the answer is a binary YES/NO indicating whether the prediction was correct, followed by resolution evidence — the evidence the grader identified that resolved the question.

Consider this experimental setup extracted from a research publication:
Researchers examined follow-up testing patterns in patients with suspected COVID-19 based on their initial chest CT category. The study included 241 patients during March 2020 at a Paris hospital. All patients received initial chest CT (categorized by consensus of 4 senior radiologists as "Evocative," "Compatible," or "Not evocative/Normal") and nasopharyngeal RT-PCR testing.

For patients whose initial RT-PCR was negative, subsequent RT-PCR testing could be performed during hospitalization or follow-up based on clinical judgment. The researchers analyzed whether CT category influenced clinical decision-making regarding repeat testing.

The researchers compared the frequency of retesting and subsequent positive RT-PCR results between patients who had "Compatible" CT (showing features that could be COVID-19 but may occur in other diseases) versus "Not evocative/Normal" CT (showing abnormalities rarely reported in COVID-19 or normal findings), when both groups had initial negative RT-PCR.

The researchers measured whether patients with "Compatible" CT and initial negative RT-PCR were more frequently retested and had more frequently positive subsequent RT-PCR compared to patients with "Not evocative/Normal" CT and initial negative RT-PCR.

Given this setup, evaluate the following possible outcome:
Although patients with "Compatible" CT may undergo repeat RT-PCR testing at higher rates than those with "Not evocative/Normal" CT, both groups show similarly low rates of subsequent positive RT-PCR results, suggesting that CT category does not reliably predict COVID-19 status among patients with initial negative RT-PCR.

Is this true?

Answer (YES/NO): NO